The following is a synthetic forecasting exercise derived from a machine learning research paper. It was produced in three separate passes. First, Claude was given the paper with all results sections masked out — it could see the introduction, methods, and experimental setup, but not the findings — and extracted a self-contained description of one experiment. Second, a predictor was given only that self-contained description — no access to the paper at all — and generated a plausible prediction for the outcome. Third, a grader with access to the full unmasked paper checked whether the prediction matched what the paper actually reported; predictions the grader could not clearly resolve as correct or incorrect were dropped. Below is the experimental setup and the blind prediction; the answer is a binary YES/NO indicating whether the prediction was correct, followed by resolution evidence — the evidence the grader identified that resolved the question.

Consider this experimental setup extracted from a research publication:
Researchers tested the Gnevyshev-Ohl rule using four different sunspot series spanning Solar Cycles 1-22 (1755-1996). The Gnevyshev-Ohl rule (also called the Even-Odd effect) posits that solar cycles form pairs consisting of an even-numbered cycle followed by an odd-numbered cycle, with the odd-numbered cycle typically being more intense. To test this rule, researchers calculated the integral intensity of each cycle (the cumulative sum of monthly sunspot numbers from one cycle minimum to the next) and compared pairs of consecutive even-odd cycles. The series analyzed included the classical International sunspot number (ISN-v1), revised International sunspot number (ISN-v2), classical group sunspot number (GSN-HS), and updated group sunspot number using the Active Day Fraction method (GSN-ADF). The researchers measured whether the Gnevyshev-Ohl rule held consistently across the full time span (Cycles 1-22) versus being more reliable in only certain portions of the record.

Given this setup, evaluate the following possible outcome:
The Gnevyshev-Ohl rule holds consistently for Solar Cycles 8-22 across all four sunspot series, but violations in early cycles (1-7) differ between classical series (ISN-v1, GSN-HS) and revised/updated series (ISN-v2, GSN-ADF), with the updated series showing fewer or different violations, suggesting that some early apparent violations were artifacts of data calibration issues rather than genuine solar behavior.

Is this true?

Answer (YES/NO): NO